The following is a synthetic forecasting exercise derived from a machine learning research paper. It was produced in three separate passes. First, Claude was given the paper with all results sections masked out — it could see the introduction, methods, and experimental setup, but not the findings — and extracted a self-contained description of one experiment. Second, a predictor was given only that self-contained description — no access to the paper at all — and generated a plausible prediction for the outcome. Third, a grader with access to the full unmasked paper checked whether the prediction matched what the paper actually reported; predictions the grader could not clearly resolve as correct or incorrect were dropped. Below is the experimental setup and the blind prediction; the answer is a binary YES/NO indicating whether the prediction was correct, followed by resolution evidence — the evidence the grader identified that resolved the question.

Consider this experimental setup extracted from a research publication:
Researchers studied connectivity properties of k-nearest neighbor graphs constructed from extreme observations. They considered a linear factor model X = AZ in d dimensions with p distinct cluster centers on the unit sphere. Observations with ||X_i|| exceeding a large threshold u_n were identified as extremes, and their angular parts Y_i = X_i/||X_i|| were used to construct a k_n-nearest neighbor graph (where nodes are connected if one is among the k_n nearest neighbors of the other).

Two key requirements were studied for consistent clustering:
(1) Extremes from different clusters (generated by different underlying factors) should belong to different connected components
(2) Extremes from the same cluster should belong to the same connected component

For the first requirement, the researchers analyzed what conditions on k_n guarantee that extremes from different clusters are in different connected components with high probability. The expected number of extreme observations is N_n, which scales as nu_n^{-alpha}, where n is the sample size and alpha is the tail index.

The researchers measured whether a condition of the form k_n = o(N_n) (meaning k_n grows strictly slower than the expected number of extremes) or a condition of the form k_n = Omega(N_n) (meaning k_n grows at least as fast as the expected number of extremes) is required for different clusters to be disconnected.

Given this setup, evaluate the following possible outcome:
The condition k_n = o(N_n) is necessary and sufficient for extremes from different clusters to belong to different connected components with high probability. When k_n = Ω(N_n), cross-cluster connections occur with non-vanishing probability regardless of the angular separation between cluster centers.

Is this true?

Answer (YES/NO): NO